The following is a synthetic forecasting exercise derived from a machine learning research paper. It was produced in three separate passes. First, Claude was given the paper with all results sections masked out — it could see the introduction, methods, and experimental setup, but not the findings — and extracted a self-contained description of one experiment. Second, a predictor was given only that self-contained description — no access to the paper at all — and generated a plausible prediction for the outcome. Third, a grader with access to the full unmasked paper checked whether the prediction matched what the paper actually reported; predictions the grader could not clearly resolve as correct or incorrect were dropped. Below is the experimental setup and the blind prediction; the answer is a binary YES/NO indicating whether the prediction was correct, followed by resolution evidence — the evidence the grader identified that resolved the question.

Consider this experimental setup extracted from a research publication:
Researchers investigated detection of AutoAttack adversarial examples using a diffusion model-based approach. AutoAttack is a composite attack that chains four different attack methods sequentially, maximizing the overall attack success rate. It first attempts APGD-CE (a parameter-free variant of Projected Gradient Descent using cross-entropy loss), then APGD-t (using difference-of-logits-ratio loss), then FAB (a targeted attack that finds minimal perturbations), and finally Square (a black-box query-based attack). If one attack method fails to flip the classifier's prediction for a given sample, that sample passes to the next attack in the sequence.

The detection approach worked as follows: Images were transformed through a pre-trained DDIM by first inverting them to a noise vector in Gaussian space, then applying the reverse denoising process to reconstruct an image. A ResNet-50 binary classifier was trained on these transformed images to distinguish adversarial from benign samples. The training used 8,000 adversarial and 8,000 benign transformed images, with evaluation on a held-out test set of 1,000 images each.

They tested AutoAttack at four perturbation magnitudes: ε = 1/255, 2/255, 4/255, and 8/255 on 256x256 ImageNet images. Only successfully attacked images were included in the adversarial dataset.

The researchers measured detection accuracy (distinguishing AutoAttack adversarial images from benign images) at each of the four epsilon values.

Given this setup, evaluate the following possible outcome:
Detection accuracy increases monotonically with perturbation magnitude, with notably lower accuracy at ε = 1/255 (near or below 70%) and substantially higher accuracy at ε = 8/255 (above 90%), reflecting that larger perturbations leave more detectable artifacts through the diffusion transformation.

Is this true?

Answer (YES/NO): NO